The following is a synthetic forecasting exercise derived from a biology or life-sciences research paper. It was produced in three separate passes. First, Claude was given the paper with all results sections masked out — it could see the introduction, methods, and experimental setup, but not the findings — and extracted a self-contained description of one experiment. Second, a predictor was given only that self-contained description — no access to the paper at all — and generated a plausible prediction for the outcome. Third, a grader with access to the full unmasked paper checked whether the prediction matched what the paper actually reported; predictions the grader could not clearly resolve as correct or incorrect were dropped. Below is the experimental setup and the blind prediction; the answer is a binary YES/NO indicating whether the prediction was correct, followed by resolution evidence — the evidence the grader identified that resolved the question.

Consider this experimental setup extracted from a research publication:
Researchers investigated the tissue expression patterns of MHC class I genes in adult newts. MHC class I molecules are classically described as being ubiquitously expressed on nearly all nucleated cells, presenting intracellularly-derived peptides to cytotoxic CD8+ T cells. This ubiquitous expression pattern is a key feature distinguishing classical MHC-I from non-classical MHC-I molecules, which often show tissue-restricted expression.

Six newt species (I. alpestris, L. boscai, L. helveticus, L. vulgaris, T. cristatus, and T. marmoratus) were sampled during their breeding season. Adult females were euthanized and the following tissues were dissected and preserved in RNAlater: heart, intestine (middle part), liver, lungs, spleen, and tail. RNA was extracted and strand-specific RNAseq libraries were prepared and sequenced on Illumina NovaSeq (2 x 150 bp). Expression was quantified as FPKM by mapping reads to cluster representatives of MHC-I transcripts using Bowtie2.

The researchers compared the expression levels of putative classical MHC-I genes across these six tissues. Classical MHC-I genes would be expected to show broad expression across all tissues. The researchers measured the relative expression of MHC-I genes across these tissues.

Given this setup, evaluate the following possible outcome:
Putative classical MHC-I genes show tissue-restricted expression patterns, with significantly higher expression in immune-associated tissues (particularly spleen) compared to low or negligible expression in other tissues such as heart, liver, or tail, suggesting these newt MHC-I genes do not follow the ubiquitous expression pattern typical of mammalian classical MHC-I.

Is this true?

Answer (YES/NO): NO